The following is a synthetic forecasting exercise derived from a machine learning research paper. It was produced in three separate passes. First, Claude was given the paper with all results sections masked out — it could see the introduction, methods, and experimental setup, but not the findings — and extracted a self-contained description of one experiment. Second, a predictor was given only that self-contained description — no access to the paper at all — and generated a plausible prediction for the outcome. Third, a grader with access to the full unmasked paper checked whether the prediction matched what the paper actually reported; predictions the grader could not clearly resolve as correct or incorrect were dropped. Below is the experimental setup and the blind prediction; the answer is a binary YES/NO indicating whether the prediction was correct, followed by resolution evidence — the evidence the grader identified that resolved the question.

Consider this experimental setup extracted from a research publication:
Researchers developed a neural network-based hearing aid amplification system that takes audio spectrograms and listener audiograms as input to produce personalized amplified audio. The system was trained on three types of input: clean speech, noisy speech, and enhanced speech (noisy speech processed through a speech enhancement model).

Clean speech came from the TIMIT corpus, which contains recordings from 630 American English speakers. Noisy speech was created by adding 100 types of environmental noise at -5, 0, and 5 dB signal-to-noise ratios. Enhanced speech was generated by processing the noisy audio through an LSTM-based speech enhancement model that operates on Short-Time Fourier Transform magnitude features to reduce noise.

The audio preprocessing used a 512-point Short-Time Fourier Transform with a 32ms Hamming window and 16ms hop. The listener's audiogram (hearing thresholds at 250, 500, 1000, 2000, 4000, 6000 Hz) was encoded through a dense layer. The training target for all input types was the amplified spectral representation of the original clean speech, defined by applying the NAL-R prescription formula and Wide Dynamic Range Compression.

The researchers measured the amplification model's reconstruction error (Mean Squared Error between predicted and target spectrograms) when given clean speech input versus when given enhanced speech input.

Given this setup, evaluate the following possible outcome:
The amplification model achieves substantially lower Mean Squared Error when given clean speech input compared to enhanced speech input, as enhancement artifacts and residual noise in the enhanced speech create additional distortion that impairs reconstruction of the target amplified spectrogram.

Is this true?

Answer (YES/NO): NO